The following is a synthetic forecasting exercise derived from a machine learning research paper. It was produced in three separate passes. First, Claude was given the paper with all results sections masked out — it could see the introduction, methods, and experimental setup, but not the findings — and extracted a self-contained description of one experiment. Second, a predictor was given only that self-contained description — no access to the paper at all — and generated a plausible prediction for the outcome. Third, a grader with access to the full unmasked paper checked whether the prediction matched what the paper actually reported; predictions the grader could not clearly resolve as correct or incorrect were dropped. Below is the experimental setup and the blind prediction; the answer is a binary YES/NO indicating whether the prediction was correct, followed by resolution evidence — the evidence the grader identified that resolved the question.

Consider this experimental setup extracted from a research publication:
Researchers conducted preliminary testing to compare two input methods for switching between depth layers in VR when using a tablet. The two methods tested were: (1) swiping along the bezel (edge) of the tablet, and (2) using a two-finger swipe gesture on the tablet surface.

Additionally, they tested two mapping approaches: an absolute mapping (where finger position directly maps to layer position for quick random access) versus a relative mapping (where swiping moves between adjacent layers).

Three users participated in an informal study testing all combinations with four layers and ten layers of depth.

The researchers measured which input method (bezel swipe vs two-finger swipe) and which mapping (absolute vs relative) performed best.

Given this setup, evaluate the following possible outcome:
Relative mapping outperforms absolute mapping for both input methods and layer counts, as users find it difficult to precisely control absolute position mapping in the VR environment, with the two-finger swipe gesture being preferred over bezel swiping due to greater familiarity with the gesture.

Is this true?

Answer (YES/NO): YES